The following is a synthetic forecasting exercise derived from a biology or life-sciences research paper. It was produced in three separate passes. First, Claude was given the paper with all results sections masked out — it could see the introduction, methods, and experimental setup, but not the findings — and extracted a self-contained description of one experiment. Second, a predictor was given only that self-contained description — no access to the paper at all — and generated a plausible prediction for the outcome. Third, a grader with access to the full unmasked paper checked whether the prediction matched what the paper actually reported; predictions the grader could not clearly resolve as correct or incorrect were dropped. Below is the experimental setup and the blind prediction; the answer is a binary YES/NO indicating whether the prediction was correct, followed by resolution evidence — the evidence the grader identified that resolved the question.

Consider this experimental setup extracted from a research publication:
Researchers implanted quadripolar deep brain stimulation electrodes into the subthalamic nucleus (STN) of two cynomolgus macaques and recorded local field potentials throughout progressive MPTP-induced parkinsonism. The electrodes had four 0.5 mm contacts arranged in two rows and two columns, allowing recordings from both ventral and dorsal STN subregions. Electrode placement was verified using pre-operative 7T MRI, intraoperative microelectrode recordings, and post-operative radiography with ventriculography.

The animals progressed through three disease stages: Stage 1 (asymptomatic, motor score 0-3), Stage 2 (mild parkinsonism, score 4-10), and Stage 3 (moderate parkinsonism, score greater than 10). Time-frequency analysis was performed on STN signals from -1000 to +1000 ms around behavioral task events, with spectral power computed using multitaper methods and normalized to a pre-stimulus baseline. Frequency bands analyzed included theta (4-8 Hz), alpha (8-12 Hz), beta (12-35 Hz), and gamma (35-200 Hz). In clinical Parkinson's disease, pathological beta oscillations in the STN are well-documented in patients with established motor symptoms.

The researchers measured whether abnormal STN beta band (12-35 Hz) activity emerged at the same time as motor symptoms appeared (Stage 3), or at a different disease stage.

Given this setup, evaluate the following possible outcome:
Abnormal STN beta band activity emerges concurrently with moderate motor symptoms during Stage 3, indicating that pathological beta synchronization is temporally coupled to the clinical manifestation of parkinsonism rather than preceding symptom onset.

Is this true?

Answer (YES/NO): NO